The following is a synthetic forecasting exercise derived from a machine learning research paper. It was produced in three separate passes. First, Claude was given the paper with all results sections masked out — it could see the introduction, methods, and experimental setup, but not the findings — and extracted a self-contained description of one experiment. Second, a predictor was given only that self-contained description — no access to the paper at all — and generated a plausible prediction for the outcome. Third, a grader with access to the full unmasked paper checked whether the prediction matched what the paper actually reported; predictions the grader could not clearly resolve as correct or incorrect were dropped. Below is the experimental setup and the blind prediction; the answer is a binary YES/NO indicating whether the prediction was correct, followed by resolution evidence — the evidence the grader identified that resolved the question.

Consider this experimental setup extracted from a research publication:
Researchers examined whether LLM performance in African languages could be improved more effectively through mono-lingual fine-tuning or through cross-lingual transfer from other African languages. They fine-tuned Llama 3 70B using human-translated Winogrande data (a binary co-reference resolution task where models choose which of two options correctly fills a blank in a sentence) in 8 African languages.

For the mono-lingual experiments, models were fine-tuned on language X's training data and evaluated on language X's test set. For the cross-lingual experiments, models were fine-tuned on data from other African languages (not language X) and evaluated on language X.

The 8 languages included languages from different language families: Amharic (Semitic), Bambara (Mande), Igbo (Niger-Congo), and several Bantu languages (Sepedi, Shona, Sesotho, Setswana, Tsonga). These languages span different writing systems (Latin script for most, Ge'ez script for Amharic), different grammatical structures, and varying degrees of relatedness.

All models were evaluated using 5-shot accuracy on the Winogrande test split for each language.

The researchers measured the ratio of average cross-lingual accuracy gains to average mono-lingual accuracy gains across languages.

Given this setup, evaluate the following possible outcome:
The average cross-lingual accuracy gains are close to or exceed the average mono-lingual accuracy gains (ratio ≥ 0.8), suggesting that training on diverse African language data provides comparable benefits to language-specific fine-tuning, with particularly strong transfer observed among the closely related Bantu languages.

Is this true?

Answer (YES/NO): NO